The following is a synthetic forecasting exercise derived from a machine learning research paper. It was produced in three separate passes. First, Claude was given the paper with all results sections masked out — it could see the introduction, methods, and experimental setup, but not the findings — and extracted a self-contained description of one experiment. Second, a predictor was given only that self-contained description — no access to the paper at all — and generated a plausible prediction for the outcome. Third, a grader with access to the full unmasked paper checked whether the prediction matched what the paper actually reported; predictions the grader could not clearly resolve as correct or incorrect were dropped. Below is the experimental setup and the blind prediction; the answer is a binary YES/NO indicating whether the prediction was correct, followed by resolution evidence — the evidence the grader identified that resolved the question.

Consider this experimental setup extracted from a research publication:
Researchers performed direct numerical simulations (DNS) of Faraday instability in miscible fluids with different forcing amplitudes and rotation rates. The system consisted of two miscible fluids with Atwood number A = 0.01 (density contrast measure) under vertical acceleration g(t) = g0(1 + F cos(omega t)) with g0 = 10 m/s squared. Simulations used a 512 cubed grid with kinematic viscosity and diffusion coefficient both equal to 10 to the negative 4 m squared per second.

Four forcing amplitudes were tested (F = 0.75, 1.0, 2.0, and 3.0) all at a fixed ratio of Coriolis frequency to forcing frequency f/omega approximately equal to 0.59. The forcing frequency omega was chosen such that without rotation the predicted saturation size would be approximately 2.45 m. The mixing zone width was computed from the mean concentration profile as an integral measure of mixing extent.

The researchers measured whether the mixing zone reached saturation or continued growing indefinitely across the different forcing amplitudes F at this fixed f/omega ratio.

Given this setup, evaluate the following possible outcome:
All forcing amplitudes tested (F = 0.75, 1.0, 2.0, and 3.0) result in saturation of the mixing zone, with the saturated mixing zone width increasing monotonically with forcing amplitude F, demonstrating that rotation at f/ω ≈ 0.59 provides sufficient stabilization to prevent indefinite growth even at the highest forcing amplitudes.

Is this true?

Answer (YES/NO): NO